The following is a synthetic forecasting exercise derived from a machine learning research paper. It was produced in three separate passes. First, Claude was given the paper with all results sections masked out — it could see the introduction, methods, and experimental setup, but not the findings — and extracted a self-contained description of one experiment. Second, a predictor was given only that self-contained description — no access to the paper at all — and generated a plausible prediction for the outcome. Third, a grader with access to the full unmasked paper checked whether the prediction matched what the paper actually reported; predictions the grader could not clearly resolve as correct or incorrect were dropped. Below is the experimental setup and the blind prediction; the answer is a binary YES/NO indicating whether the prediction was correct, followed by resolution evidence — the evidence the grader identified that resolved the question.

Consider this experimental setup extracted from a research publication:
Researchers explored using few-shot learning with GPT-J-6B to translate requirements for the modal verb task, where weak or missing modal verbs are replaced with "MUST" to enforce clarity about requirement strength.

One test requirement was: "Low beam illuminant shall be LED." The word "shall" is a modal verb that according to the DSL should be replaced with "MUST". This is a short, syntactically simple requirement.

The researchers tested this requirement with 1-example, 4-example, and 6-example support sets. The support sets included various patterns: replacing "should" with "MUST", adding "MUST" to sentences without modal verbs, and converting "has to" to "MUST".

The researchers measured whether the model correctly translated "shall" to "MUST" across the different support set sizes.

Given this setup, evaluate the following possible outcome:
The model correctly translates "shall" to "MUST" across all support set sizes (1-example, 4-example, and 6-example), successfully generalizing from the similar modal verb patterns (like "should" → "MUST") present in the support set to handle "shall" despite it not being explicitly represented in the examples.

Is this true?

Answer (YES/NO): NO